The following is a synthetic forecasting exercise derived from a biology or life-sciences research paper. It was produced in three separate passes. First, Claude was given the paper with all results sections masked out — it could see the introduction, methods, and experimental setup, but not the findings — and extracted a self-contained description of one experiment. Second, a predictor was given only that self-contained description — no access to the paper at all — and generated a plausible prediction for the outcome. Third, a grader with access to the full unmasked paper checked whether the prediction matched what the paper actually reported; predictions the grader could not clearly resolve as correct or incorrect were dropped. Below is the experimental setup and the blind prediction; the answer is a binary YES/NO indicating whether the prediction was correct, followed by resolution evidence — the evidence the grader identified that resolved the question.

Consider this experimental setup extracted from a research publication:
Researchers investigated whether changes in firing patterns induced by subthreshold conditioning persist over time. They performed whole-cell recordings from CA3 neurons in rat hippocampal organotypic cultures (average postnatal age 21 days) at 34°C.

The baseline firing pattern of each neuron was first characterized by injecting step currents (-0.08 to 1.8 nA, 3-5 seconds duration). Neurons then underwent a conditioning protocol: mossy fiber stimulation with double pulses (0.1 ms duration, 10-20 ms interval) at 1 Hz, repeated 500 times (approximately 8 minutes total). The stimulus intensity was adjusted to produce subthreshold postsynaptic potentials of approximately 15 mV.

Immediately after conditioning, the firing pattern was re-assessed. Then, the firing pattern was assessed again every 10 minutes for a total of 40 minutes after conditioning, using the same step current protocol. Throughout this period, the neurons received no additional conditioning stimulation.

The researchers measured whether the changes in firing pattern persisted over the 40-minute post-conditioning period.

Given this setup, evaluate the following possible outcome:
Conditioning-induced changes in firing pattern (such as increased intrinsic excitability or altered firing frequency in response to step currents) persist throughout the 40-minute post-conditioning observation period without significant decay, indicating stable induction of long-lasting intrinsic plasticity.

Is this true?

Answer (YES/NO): YES